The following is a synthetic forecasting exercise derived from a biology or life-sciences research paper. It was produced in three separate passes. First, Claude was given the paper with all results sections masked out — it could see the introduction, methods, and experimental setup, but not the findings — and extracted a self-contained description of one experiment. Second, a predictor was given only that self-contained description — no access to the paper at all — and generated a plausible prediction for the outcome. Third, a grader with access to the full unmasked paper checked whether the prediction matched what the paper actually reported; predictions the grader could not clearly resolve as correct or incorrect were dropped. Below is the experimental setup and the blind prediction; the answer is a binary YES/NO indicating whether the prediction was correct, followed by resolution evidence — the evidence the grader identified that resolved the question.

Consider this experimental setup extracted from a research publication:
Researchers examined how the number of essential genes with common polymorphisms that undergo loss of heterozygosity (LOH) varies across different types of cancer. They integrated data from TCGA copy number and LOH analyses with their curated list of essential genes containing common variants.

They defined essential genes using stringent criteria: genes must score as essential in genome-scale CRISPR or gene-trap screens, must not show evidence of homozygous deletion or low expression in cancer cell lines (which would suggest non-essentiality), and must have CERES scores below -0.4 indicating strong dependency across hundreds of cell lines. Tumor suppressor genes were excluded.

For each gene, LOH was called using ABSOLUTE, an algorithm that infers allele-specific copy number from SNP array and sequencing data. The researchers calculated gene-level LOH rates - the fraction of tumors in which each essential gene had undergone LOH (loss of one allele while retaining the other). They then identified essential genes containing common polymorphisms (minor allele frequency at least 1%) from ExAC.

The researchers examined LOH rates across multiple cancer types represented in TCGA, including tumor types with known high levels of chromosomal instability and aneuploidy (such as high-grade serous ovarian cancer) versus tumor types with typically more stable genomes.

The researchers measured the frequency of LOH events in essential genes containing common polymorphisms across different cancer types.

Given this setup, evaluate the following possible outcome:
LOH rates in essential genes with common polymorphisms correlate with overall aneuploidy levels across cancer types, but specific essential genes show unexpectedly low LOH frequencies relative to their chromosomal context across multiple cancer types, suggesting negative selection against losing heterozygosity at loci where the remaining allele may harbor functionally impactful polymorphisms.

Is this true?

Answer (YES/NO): NO